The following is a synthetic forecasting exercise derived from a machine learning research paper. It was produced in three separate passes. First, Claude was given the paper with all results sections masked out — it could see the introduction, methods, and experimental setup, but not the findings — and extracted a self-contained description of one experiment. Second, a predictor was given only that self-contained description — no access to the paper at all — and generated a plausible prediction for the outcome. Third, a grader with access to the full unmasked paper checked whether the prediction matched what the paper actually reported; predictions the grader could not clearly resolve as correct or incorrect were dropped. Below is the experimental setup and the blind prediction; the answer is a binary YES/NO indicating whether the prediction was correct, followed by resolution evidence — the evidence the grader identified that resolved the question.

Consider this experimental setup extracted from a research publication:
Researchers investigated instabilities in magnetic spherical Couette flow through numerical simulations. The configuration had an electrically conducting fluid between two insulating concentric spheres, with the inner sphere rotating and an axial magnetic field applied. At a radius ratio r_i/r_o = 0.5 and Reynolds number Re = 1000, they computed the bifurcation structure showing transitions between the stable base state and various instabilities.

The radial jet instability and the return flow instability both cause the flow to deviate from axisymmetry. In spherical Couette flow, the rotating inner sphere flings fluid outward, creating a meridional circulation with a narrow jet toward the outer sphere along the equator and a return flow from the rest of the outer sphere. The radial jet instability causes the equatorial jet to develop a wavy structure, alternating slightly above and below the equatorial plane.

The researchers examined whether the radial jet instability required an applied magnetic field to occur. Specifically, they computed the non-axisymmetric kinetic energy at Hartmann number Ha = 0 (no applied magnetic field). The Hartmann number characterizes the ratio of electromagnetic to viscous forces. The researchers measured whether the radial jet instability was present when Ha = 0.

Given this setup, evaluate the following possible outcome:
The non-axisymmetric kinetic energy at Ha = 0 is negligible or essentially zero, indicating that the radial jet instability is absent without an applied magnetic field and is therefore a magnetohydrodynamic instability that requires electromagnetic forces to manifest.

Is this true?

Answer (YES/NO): NO